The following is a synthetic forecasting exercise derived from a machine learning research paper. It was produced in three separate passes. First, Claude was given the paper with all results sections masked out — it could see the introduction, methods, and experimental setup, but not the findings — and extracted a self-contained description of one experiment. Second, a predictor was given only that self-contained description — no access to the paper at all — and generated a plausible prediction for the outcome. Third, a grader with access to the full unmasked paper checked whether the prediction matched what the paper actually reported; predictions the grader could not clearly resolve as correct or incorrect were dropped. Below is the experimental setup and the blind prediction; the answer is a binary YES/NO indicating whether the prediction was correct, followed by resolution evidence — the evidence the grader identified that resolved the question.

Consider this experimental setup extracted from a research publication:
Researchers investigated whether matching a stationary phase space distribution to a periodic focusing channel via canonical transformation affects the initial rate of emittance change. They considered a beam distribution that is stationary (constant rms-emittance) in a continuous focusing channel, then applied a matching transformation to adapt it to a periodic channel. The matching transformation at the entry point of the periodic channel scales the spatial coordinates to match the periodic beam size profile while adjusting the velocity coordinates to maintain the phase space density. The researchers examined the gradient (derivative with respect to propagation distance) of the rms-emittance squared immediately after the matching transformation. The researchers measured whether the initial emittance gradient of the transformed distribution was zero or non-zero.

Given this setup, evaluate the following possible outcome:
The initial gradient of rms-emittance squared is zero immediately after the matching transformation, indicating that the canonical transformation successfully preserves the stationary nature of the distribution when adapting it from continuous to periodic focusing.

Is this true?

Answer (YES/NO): YES